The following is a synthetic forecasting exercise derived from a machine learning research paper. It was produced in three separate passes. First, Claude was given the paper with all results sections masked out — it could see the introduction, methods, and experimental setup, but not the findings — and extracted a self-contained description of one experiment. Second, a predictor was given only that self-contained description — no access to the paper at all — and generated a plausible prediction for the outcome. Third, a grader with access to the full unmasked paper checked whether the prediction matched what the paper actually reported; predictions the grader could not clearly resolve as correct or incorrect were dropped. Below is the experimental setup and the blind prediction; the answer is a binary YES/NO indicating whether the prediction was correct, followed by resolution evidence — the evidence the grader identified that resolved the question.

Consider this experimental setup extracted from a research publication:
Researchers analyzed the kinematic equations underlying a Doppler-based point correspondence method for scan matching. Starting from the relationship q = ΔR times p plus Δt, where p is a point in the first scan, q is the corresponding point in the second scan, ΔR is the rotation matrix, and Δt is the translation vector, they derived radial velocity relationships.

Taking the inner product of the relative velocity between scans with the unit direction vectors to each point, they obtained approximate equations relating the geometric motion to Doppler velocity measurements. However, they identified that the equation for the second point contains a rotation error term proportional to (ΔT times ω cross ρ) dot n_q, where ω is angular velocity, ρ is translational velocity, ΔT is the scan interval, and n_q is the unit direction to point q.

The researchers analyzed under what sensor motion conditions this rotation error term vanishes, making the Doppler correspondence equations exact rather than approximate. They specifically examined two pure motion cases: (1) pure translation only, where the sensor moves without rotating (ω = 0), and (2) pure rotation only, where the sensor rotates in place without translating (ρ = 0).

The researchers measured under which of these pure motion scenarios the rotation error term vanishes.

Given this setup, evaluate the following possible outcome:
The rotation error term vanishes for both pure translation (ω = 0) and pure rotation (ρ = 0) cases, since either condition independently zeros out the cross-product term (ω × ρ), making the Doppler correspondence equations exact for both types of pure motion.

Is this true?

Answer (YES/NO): YES